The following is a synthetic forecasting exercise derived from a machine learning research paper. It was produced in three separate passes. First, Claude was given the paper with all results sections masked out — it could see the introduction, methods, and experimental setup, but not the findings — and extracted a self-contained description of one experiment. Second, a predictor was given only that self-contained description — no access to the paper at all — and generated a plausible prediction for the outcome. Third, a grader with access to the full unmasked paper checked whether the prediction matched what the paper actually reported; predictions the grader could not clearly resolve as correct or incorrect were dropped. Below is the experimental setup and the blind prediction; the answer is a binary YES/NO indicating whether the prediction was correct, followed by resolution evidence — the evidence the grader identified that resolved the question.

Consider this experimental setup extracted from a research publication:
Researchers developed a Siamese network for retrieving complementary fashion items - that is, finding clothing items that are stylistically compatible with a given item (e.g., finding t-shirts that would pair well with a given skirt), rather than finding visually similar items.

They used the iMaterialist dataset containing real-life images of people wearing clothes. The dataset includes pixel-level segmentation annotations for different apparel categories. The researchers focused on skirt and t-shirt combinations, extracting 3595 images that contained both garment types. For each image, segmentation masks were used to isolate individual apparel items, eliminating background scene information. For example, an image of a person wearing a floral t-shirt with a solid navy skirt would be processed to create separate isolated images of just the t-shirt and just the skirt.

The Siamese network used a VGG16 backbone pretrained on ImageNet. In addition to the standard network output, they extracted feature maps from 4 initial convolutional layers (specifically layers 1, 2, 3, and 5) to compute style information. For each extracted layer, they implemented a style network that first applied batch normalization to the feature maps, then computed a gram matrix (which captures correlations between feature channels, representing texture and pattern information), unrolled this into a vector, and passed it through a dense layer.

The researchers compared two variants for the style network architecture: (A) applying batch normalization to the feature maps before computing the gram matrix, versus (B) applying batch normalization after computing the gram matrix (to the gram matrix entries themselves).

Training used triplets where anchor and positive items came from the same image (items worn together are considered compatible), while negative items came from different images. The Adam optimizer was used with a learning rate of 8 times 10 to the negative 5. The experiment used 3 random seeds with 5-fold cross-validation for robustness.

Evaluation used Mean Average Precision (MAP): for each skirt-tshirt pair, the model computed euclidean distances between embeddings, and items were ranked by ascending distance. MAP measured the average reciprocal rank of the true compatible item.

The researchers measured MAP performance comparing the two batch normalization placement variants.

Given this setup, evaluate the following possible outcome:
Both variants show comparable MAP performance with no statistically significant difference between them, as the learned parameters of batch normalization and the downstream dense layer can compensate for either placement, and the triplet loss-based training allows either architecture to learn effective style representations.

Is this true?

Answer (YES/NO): NO